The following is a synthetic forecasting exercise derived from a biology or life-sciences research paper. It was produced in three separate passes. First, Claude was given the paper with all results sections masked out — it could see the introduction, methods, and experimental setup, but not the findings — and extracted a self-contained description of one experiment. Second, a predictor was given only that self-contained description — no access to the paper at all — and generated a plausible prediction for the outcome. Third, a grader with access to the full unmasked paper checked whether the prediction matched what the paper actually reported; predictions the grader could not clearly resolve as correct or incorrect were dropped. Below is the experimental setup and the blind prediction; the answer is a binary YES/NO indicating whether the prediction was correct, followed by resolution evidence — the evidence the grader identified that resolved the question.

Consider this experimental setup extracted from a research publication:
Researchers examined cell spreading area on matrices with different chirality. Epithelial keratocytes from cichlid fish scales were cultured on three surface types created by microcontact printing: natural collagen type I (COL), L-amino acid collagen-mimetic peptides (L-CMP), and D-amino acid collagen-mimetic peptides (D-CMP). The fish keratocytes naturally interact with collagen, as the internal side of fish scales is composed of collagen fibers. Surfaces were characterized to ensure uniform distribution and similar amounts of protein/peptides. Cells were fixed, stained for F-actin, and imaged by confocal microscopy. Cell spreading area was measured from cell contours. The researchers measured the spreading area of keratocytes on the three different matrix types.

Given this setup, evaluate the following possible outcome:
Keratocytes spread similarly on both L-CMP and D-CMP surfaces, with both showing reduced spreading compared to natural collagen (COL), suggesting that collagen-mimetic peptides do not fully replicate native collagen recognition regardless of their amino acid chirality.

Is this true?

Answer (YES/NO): NO